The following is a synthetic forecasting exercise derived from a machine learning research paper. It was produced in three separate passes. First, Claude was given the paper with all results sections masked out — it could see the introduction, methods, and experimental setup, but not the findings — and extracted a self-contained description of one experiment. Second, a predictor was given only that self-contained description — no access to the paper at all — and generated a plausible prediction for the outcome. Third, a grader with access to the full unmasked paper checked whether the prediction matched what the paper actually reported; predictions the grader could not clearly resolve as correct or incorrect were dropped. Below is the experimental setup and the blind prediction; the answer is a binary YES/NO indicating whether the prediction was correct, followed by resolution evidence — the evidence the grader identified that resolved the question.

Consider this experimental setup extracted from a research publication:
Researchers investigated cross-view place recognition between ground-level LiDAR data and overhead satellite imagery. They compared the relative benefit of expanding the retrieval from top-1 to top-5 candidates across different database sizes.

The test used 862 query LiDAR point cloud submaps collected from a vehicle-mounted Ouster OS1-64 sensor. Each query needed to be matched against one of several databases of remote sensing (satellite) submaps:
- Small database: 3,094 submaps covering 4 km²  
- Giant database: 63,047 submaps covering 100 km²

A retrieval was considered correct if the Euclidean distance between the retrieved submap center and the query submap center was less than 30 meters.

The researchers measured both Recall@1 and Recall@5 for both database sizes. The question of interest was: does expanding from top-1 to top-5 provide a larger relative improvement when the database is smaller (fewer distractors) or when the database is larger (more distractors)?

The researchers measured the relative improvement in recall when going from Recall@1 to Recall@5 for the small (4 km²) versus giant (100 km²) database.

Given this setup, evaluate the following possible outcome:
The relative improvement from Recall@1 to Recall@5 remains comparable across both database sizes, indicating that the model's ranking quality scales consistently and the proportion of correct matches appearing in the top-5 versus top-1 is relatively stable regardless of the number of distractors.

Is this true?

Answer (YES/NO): NO